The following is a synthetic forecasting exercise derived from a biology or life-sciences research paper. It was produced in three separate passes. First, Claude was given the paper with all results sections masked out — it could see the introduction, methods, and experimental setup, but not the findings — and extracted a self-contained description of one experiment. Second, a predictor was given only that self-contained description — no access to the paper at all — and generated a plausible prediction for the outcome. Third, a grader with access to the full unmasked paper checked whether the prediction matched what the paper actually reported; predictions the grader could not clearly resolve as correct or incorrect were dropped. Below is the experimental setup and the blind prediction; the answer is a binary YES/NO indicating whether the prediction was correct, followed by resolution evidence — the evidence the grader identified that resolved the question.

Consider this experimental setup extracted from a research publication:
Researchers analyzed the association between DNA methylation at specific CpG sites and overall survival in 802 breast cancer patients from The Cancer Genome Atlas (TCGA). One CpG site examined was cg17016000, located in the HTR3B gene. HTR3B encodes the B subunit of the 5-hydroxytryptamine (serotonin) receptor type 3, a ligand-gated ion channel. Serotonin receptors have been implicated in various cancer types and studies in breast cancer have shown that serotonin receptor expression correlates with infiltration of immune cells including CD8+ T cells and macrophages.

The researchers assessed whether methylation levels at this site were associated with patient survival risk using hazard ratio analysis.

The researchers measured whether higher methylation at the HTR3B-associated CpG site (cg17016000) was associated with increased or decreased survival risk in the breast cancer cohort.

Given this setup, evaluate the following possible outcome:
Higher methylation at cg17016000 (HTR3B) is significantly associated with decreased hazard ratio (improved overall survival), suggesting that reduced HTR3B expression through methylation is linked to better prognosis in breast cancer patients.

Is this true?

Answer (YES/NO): YES